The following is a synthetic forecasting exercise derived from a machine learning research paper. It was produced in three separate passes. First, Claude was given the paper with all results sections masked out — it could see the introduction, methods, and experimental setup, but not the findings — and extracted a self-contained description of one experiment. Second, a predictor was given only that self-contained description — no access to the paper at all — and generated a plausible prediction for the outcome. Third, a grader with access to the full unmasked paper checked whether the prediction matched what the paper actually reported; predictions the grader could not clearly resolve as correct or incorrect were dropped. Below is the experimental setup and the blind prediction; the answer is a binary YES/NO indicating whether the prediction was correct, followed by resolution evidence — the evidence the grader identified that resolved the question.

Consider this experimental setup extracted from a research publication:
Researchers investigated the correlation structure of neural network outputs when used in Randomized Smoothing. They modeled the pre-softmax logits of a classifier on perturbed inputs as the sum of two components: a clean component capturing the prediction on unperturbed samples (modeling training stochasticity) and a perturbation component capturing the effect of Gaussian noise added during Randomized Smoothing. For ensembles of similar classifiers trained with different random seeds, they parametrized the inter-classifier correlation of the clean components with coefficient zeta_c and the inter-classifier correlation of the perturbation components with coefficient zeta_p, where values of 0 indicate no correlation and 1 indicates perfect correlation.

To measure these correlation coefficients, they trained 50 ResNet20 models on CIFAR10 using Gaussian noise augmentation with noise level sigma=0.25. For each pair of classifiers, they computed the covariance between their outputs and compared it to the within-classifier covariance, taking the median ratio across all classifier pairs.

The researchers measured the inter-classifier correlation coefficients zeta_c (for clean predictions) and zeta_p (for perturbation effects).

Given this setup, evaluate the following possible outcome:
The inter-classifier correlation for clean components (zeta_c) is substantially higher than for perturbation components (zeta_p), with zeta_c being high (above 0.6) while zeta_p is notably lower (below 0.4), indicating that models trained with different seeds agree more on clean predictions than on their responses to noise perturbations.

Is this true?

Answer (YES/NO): NO